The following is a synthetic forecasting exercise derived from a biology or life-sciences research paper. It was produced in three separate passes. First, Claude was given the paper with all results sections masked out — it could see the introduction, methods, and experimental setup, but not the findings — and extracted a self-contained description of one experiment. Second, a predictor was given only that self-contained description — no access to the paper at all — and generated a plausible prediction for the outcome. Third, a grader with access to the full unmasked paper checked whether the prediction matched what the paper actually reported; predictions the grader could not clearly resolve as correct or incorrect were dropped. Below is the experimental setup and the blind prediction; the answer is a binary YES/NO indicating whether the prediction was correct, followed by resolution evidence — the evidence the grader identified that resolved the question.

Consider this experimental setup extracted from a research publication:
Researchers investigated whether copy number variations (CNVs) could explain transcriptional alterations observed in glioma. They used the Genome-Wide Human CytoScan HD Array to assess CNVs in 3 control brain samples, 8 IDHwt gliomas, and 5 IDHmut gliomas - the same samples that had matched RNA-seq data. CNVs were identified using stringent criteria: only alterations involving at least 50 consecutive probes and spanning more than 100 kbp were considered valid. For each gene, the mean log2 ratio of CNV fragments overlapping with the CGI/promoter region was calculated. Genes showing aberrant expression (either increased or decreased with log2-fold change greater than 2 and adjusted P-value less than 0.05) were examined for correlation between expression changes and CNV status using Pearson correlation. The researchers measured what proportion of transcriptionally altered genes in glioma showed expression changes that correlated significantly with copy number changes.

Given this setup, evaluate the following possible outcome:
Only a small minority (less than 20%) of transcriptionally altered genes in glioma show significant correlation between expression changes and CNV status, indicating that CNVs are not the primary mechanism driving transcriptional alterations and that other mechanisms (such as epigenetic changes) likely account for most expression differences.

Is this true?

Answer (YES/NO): YES